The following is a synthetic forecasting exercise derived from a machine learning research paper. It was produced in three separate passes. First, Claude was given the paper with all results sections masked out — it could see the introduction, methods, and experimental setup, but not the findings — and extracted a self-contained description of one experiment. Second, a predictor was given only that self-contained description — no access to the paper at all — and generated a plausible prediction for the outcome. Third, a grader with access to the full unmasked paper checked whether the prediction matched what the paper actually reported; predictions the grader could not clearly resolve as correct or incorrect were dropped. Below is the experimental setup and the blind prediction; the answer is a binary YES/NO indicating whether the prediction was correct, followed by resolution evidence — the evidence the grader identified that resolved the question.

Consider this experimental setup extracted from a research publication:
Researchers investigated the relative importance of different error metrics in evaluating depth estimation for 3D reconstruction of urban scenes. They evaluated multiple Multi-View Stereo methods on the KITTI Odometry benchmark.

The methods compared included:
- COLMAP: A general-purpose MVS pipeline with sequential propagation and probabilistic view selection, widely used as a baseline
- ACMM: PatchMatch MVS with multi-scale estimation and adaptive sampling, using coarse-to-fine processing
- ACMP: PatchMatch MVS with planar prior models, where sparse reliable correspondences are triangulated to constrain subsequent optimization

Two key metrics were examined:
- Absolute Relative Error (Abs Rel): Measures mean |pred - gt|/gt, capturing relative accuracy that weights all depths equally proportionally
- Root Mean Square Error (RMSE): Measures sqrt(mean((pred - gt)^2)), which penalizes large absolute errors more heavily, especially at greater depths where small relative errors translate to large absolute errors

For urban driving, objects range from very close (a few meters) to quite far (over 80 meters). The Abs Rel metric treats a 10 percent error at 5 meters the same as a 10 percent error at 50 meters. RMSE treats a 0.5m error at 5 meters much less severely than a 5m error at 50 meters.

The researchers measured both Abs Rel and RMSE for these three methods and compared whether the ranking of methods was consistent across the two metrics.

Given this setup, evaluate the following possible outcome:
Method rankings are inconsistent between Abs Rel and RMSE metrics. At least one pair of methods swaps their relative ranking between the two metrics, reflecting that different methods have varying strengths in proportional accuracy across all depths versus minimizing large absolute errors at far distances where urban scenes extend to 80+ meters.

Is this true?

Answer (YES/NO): NO